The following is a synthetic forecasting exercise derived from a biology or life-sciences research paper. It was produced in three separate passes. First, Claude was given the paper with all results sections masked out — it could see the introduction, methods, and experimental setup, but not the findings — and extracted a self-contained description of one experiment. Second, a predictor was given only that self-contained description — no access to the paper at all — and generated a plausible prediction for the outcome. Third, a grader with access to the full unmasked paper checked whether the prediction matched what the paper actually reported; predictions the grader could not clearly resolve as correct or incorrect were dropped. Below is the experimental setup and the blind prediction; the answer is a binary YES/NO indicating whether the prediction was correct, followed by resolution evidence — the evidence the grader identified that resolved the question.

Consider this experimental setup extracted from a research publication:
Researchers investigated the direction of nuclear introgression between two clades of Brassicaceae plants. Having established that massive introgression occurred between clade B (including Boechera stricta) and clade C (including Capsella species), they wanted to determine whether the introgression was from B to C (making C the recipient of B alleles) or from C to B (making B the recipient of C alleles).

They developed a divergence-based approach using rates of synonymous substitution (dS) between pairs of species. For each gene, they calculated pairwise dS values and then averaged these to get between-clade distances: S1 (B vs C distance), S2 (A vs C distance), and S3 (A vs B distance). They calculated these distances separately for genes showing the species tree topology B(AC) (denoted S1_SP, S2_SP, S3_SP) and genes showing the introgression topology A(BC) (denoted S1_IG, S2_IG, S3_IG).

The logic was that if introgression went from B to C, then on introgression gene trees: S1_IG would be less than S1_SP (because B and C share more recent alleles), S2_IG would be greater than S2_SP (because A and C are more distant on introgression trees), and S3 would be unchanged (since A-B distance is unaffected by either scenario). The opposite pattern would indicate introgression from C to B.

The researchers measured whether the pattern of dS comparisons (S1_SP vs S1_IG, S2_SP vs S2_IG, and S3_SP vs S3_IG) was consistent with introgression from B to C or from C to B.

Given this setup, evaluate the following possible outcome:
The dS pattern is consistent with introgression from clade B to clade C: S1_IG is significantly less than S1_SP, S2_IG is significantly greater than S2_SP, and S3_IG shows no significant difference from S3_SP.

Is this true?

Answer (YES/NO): YES